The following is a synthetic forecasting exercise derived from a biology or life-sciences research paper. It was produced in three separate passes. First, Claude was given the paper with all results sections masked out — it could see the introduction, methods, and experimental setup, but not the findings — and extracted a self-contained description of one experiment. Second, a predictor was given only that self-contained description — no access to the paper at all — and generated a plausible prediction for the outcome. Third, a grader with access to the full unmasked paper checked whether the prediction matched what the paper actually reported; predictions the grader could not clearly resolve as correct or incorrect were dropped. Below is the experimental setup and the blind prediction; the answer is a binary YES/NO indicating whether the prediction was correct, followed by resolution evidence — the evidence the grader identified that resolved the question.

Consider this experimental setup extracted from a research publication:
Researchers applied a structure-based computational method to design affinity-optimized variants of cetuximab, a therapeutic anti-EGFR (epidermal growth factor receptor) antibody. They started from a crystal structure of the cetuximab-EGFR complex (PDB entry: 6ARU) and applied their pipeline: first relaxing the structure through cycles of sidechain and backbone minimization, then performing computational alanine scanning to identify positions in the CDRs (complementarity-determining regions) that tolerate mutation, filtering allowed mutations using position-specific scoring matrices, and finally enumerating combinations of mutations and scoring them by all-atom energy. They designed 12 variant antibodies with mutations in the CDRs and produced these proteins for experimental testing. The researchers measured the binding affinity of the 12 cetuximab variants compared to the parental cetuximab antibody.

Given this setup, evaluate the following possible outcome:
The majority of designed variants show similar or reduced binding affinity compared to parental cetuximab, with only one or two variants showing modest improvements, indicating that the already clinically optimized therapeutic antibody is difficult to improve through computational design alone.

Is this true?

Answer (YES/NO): NO